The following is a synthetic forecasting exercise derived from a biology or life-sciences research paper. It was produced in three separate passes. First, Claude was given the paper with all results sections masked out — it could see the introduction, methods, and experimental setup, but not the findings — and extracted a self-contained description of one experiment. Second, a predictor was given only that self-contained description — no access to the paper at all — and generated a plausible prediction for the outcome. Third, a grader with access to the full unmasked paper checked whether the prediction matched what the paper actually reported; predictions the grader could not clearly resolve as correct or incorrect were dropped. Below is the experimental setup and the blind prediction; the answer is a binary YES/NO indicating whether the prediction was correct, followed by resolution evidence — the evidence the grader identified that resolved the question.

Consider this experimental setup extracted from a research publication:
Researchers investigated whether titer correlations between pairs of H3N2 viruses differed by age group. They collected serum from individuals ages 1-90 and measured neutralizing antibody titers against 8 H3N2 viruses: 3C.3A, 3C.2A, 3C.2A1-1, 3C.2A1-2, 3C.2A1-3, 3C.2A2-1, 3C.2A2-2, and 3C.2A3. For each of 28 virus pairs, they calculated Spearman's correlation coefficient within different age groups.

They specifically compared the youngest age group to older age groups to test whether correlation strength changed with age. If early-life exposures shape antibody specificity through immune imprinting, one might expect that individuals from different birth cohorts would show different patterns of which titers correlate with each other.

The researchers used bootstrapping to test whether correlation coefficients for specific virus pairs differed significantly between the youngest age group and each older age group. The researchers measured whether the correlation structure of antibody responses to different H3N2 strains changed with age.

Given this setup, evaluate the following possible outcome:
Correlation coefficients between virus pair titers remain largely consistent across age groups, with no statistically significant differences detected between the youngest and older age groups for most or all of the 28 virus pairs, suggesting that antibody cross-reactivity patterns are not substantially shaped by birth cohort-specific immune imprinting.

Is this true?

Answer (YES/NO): NO